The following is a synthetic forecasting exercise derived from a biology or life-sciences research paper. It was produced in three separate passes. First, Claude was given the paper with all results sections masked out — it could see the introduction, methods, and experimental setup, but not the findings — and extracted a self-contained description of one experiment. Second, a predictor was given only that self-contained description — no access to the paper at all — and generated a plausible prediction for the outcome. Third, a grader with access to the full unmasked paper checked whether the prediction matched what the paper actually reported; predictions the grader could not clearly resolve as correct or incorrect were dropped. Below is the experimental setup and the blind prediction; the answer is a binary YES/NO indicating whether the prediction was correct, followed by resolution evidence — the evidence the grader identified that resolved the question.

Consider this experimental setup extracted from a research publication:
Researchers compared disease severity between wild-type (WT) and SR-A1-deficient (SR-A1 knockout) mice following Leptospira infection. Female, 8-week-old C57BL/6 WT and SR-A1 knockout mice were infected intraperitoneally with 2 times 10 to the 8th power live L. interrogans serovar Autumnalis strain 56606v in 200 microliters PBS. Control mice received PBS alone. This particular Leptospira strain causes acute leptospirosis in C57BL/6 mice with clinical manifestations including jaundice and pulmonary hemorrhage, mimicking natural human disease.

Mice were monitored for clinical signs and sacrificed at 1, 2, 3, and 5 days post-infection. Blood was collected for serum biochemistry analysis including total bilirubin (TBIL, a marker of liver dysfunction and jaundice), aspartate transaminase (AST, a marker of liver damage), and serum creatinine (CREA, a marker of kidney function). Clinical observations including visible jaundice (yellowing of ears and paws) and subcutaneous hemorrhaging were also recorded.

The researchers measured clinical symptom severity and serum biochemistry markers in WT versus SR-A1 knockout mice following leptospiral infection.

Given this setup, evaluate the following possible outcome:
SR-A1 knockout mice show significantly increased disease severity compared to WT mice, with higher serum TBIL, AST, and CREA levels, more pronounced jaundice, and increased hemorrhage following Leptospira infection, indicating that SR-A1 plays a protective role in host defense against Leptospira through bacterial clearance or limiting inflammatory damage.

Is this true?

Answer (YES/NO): NO